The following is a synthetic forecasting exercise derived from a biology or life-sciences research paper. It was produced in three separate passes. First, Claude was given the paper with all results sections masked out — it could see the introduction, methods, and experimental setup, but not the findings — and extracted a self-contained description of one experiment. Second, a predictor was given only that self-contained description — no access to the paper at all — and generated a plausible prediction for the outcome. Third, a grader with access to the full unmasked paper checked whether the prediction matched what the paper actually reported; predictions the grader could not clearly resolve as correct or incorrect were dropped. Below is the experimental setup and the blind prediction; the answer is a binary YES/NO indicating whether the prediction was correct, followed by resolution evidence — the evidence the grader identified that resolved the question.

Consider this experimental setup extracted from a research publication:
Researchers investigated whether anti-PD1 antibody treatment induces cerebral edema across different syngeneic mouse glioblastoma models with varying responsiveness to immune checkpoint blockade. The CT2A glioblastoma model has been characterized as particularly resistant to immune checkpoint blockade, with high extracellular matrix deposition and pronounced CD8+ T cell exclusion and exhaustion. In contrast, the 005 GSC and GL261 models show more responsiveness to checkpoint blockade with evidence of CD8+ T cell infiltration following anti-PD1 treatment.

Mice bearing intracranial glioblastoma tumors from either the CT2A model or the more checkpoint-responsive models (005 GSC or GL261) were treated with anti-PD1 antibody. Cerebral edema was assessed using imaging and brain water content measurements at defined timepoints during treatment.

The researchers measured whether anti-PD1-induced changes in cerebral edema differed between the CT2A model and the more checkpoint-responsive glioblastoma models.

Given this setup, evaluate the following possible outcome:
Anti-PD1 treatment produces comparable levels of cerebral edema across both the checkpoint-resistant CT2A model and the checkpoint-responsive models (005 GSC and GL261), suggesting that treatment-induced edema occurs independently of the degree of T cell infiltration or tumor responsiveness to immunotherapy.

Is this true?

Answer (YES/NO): NO